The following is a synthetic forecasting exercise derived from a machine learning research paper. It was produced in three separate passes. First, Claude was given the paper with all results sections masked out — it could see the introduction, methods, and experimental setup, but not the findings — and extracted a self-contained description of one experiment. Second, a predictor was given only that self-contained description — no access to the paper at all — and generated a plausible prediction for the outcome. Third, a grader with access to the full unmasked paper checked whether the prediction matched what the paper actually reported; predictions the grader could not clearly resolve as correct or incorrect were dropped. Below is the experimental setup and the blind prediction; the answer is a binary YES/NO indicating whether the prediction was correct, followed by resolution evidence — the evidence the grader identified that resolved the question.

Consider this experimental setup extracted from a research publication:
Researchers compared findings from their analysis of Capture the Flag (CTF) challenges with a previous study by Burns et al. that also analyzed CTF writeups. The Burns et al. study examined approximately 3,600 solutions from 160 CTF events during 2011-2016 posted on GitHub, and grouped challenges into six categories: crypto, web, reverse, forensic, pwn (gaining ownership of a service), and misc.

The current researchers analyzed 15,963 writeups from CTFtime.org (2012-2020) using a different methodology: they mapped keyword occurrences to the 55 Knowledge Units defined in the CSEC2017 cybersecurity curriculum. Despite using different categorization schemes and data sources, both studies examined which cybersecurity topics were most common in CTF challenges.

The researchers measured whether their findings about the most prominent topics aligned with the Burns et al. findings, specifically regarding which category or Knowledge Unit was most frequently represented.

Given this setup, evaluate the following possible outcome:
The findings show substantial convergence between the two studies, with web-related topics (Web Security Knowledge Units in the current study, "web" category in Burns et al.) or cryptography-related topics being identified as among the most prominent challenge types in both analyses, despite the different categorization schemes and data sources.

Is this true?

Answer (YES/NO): YES